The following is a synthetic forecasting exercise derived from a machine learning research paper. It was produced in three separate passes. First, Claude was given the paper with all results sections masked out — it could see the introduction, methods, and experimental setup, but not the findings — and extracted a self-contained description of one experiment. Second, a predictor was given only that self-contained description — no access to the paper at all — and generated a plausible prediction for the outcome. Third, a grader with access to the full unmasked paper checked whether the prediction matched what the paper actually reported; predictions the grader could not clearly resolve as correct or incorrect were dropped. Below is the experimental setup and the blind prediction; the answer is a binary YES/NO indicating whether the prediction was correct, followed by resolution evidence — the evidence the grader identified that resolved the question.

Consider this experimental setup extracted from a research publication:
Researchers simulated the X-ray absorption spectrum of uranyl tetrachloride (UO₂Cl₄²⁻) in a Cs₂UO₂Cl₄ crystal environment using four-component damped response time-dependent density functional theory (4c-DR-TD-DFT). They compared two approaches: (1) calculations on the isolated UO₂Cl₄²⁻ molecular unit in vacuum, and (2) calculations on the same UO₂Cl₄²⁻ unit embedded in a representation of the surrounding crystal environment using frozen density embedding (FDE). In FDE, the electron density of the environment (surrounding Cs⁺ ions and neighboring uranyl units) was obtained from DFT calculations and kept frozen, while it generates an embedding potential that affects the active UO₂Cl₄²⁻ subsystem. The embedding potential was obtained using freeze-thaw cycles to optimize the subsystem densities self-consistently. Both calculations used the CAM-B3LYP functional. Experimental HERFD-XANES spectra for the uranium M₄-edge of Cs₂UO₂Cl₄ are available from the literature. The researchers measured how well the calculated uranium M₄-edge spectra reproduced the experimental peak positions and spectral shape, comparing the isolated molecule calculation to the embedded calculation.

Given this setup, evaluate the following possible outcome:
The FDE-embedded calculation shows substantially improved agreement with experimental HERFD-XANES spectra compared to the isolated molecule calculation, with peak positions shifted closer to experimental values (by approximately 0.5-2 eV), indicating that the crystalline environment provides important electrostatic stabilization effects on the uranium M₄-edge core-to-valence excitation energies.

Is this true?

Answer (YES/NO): NO